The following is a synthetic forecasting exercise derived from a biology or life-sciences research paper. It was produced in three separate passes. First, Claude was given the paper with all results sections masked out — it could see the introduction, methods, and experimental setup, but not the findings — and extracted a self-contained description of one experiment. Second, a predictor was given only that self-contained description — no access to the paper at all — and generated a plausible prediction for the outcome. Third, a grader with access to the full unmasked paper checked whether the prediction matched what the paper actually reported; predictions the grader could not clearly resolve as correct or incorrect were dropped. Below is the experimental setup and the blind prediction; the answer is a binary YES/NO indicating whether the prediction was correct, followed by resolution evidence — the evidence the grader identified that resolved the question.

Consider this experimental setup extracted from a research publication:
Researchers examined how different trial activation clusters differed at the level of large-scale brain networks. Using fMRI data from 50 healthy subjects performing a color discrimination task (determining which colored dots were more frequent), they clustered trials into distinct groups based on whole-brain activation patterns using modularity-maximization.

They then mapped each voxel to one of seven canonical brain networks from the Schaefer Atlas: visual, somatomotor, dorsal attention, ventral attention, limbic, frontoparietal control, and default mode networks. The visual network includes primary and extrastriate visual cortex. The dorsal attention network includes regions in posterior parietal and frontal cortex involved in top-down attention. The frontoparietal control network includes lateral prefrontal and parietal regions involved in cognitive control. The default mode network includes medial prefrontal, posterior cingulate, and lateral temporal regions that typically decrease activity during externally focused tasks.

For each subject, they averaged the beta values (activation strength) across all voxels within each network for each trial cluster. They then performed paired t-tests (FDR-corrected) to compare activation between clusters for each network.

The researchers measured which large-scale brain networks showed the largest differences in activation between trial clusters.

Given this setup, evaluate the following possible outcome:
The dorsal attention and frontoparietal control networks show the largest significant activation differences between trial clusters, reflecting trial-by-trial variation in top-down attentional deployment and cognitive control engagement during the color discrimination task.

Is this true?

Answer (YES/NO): NO